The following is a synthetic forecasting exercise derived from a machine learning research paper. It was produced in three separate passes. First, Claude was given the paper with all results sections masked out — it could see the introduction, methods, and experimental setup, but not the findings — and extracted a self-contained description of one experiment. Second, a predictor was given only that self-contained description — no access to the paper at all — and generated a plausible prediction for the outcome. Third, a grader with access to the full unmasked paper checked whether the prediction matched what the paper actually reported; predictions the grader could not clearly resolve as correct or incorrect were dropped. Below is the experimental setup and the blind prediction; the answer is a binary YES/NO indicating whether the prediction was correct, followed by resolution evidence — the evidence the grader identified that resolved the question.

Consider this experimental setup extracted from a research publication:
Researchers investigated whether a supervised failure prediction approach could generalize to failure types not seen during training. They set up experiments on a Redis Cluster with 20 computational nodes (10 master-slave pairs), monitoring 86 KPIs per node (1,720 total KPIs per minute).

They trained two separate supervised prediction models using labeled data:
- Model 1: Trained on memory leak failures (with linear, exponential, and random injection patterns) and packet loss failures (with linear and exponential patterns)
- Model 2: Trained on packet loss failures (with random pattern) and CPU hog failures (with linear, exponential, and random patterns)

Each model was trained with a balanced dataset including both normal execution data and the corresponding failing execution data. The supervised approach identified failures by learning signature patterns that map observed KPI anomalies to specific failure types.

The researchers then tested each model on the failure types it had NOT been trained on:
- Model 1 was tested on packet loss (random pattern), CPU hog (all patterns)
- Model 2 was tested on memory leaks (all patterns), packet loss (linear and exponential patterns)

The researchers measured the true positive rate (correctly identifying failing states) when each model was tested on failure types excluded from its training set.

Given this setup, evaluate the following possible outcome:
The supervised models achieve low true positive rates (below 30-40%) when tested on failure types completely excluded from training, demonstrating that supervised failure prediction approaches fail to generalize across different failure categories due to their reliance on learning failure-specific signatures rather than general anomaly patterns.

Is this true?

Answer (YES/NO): NO